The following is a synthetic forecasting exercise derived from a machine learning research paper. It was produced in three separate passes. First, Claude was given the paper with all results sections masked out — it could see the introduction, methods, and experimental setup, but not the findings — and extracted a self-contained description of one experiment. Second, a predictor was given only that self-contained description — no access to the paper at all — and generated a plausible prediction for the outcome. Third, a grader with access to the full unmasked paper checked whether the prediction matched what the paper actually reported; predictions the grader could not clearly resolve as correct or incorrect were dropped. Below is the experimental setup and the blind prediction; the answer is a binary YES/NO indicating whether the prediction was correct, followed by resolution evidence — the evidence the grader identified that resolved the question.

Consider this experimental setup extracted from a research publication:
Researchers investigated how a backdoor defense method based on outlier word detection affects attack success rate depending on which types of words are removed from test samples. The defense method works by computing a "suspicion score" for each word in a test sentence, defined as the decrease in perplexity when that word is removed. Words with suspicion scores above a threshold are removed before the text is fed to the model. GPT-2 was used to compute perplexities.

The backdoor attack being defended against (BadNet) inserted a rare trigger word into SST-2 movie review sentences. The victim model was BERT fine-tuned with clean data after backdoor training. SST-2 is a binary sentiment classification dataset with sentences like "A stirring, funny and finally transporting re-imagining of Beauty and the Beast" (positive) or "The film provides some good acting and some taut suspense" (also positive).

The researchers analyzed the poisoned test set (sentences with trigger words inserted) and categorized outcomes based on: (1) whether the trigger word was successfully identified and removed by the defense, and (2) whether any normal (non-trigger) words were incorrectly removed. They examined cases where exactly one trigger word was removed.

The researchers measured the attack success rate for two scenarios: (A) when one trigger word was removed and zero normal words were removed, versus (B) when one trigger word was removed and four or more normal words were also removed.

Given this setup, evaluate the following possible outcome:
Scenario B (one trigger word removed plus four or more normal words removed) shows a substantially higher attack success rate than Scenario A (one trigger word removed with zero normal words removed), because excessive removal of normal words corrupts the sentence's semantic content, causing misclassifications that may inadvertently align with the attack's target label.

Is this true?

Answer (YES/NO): YES